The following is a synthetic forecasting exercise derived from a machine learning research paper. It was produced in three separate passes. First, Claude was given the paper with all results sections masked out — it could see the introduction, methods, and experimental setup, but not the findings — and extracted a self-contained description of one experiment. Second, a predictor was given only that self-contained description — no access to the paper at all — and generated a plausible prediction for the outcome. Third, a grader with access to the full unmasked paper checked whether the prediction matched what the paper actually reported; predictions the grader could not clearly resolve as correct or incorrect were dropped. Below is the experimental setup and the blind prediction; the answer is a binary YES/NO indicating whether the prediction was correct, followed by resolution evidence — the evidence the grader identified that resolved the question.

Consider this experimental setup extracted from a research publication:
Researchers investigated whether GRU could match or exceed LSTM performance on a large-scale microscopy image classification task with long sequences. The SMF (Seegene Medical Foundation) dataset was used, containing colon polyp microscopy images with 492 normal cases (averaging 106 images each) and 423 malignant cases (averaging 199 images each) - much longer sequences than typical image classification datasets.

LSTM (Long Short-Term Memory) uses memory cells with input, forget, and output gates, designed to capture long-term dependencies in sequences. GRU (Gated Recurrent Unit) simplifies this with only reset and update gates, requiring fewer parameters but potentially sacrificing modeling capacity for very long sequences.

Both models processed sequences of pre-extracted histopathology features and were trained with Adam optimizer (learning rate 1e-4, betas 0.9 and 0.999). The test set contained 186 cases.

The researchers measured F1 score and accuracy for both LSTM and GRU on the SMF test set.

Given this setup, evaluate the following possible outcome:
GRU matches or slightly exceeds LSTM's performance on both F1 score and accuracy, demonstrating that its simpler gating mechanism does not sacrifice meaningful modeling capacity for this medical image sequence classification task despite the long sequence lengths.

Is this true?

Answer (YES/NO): YES